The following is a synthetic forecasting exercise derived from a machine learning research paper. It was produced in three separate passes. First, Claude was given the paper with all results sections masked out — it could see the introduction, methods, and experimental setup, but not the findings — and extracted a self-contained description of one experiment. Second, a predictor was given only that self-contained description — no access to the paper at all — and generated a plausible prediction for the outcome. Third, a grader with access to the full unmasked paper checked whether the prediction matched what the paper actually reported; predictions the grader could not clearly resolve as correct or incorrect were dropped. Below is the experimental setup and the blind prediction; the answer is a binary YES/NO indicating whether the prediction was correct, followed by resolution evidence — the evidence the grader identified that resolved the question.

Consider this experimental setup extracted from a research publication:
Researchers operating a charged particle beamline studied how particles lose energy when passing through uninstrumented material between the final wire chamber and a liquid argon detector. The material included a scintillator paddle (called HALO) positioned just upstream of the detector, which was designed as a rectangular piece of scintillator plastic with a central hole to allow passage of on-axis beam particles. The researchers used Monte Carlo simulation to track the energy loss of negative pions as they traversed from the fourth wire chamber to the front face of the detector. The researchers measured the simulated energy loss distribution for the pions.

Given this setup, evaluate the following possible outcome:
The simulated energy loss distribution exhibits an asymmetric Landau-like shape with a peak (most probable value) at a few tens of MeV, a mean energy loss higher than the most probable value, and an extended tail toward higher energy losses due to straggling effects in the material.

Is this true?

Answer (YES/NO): NO